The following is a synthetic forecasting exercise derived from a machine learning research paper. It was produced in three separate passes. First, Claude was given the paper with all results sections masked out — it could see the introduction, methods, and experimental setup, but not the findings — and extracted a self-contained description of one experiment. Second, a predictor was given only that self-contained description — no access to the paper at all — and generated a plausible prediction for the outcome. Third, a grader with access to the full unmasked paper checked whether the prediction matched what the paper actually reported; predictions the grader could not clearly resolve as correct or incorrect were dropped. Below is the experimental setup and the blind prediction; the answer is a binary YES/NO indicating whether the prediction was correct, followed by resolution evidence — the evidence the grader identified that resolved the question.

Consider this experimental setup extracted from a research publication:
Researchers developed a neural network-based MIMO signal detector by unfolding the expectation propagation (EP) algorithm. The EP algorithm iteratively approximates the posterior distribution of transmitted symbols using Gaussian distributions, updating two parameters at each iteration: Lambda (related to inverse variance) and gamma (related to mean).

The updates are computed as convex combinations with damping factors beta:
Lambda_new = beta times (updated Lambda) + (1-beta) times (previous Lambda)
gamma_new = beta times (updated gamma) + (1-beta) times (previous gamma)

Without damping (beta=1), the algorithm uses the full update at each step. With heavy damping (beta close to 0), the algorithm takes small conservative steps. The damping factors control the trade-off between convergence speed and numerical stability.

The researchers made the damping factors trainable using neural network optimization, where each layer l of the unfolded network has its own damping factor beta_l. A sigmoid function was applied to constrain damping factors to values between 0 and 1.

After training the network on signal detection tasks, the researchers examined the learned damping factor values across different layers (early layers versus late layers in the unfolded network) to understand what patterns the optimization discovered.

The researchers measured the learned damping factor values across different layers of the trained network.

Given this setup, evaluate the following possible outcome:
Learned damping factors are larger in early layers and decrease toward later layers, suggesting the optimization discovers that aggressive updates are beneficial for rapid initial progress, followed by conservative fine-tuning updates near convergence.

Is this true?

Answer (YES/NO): YES